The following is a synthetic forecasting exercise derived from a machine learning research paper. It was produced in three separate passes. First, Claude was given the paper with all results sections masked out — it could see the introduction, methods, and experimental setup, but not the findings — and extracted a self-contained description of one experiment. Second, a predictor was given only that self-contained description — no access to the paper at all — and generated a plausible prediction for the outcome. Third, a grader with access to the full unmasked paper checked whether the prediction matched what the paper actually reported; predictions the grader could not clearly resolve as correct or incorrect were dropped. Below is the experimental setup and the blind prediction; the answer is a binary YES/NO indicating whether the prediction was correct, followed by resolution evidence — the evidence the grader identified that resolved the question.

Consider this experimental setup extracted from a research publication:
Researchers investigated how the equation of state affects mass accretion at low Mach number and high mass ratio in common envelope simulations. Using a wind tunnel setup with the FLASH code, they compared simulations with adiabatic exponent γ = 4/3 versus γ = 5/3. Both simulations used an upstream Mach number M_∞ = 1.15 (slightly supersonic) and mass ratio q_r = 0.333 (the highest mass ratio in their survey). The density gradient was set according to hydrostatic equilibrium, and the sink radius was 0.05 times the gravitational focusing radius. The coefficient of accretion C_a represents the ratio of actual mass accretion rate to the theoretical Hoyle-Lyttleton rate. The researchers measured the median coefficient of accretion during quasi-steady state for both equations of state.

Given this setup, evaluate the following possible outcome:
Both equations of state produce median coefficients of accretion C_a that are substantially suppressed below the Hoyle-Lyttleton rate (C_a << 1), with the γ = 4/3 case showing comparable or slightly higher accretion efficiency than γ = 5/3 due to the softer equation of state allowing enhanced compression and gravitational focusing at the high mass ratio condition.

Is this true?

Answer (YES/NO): NO